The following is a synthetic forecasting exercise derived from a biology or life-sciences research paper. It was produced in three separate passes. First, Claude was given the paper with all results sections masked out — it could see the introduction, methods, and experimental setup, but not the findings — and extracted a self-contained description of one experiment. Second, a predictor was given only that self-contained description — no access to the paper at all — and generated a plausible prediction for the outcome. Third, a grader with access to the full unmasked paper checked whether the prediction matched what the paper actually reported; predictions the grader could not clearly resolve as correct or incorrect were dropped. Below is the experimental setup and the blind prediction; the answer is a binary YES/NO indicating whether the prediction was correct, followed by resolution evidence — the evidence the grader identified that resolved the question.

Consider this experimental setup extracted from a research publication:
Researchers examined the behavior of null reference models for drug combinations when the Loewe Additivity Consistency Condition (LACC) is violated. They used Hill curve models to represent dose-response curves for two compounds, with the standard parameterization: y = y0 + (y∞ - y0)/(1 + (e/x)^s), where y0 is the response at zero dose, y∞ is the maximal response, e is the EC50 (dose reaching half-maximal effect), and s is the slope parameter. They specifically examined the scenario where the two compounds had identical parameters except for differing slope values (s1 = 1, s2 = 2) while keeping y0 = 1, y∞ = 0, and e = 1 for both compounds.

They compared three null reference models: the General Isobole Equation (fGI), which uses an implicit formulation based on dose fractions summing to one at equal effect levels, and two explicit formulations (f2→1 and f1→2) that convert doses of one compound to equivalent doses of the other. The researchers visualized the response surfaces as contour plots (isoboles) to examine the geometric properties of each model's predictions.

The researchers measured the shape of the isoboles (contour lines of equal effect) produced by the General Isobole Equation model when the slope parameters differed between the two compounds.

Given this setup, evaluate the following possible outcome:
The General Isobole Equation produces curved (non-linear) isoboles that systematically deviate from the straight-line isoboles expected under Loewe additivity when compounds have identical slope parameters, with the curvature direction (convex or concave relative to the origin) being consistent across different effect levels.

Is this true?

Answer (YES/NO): NO